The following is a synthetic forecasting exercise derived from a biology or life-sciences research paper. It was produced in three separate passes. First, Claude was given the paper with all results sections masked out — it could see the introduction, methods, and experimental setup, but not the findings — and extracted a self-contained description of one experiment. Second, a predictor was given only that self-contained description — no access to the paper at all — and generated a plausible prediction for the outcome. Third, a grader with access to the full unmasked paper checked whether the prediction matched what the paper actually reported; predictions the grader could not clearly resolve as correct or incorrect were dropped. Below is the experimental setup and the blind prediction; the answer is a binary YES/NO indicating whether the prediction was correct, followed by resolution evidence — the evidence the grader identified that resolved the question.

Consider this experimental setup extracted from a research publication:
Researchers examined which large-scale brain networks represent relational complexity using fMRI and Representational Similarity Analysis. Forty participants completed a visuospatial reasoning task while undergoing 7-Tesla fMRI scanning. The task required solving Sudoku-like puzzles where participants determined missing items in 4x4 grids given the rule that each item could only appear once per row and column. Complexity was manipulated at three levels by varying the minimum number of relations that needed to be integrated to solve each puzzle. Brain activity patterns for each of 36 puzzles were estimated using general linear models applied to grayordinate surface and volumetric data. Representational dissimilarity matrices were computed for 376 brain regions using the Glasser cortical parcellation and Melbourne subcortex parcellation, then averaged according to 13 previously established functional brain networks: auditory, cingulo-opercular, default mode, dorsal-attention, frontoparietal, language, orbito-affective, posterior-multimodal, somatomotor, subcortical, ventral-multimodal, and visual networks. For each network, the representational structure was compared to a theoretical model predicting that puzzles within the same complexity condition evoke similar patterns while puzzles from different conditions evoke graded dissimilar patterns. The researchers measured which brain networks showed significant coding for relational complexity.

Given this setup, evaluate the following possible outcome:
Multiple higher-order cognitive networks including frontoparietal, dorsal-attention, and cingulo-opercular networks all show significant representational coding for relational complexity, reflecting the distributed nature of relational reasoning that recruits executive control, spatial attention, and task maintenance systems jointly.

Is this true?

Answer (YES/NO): YES